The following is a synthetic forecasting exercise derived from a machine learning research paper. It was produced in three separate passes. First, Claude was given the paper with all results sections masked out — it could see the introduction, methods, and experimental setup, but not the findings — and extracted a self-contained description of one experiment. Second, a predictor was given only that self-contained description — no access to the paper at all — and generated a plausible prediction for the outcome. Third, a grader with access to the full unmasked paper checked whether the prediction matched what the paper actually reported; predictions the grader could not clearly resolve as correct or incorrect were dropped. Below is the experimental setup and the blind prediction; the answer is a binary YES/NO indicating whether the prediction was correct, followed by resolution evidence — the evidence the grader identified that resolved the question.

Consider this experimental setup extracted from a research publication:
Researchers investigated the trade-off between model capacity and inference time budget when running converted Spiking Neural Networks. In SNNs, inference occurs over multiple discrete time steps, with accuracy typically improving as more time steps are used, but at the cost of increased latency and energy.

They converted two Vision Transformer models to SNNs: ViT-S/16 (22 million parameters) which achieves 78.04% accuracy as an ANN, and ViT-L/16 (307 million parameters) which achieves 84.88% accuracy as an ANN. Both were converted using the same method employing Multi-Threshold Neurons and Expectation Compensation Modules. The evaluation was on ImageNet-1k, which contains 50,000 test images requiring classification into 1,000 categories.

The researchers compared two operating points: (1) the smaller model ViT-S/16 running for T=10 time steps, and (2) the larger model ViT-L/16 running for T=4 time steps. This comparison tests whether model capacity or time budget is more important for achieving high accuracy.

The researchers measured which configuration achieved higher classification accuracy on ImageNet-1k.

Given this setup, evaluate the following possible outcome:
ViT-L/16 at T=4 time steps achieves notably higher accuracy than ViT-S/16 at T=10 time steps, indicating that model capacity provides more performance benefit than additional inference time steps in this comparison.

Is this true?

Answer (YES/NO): YES